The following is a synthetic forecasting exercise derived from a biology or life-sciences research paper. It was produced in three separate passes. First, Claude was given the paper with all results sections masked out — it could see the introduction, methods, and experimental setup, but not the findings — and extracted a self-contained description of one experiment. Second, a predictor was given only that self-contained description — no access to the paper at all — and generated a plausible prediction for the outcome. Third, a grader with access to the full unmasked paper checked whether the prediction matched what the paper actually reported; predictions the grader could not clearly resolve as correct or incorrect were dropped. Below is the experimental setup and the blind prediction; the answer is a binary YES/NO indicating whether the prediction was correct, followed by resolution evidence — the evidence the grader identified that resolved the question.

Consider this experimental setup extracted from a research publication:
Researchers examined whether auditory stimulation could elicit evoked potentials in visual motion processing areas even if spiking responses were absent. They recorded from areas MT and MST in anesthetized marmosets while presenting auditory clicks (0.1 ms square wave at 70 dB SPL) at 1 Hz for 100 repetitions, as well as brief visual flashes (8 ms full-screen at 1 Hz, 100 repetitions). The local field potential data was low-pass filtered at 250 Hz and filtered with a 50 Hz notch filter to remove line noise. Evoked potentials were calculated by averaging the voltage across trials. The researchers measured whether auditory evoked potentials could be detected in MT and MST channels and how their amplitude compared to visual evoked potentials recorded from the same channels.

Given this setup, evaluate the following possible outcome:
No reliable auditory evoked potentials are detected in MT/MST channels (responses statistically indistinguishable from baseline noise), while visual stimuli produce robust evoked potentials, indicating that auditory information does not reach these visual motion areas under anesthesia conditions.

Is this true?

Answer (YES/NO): NO